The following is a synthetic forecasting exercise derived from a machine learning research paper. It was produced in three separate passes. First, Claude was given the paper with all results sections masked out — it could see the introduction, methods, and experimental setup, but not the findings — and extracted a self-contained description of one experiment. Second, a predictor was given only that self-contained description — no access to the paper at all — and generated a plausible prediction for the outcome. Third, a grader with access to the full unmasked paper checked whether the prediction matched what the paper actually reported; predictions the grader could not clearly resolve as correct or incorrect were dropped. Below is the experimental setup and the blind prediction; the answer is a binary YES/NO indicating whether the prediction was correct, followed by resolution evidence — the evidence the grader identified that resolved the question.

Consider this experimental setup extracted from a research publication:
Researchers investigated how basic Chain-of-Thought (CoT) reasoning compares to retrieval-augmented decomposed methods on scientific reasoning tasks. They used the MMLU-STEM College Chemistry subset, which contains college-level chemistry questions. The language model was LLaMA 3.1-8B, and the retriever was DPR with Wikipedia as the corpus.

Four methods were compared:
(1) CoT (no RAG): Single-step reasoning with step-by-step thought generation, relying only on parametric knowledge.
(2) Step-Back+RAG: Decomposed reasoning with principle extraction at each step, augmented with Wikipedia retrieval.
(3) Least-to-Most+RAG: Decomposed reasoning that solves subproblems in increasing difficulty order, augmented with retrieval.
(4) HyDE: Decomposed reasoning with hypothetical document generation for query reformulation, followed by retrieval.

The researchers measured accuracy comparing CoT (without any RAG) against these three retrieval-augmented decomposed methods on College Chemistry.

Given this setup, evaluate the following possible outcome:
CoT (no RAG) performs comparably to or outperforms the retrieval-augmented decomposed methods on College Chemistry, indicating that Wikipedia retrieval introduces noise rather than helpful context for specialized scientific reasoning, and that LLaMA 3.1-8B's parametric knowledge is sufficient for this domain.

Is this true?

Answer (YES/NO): YES